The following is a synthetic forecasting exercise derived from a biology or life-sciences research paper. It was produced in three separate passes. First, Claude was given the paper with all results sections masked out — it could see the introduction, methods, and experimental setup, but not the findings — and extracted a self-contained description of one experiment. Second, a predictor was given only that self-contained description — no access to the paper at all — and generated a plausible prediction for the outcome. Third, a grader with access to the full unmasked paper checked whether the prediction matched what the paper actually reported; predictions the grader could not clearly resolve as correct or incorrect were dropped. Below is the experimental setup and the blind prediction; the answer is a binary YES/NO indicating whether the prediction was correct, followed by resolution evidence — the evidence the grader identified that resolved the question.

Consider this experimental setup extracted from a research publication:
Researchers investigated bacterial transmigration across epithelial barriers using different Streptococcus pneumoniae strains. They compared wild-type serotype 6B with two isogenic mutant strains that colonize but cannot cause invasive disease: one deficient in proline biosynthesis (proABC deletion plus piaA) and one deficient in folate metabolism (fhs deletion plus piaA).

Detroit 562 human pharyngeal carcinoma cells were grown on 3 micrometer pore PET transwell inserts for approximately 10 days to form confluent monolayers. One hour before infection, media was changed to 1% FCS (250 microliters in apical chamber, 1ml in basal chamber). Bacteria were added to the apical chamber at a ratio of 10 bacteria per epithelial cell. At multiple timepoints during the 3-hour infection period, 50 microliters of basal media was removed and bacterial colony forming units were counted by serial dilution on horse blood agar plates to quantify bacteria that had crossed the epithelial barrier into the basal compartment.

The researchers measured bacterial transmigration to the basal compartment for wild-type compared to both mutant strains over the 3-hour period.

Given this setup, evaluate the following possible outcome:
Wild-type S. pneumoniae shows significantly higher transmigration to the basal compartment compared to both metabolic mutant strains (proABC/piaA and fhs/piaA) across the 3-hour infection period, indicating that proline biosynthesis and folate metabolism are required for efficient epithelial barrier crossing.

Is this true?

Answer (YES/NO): YES